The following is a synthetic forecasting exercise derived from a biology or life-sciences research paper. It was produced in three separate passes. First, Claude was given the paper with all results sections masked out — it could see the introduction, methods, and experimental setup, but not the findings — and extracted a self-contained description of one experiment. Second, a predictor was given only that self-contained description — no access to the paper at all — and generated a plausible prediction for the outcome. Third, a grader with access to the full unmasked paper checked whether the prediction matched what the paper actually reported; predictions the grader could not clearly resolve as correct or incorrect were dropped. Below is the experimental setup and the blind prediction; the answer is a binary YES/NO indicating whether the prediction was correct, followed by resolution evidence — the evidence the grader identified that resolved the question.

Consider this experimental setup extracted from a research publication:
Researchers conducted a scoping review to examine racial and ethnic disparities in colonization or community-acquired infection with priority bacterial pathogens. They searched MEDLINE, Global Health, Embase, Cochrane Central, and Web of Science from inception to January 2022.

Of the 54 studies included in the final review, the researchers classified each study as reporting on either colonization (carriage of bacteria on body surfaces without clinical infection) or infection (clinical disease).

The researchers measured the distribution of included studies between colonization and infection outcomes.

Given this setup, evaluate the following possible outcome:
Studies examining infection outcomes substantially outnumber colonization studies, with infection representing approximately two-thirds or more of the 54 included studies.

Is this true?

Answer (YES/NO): YES